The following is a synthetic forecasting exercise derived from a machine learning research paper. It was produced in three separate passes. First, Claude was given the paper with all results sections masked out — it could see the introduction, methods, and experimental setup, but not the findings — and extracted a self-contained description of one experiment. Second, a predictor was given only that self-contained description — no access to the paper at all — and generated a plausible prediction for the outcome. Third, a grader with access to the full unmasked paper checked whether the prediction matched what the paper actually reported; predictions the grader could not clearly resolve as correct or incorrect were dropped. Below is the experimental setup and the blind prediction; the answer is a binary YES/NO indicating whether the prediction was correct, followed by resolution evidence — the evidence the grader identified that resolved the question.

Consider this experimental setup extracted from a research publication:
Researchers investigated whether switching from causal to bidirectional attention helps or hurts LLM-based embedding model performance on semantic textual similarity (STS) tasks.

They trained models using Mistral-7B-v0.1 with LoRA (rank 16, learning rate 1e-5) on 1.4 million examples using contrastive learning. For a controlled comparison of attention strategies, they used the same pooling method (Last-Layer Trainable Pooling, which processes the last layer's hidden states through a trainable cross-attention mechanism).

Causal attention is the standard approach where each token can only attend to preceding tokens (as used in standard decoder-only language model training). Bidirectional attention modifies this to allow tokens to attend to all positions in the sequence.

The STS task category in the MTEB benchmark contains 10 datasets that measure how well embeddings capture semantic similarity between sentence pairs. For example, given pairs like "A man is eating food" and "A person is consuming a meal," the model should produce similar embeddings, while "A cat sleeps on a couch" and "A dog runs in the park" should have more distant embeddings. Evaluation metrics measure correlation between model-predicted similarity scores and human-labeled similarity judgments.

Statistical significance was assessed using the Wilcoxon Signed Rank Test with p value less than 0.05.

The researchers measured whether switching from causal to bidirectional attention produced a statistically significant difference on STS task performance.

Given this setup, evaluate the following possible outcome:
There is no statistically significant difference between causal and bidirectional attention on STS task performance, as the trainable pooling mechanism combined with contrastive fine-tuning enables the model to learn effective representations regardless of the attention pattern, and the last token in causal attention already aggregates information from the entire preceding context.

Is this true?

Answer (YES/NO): YES